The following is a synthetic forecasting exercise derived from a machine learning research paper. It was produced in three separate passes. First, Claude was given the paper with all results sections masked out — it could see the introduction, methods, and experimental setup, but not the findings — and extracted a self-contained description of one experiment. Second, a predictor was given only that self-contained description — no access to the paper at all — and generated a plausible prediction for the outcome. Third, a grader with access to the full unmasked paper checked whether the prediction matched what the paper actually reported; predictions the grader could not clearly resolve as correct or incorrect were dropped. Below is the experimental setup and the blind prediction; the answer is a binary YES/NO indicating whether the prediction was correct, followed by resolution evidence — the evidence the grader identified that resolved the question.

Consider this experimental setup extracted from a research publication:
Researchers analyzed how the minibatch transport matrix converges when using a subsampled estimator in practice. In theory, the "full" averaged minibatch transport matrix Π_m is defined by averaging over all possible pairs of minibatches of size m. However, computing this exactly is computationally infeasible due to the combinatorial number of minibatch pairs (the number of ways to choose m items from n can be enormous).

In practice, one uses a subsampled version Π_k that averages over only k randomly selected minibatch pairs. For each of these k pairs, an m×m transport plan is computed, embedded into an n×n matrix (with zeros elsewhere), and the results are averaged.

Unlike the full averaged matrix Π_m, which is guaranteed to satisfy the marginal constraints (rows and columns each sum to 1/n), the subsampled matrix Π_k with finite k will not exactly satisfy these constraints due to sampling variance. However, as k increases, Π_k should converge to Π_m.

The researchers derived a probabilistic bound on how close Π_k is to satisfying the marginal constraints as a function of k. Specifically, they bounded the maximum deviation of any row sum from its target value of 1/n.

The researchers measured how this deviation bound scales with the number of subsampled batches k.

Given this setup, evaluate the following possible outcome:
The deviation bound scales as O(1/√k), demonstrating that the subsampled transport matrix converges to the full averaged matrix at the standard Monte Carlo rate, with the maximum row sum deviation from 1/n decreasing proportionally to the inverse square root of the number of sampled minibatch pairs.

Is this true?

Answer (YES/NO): YES